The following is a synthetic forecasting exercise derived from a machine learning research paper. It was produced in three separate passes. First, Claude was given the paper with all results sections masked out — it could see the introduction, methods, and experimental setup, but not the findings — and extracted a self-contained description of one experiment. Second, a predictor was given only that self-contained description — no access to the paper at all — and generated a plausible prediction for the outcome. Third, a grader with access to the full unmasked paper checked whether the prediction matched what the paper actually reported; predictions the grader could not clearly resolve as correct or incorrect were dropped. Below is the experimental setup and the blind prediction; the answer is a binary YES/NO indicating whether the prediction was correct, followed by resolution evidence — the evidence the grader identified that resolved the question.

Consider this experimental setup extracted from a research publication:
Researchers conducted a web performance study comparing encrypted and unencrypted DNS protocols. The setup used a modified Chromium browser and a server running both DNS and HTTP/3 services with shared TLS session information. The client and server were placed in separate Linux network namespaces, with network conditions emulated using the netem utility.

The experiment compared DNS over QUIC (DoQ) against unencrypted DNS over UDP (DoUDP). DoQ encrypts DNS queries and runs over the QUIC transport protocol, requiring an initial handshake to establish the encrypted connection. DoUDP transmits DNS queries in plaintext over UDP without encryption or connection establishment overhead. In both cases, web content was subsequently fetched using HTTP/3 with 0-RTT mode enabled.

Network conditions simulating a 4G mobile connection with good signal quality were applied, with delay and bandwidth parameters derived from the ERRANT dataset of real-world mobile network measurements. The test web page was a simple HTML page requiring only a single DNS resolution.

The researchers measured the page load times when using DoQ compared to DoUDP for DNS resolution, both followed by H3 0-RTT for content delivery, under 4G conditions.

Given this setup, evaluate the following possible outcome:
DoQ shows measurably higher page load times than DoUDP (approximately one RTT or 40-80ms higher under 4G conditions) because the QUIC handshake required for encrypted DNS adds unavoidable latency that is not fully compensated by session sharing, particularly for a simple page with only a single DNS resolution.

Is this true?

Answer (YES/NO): NO